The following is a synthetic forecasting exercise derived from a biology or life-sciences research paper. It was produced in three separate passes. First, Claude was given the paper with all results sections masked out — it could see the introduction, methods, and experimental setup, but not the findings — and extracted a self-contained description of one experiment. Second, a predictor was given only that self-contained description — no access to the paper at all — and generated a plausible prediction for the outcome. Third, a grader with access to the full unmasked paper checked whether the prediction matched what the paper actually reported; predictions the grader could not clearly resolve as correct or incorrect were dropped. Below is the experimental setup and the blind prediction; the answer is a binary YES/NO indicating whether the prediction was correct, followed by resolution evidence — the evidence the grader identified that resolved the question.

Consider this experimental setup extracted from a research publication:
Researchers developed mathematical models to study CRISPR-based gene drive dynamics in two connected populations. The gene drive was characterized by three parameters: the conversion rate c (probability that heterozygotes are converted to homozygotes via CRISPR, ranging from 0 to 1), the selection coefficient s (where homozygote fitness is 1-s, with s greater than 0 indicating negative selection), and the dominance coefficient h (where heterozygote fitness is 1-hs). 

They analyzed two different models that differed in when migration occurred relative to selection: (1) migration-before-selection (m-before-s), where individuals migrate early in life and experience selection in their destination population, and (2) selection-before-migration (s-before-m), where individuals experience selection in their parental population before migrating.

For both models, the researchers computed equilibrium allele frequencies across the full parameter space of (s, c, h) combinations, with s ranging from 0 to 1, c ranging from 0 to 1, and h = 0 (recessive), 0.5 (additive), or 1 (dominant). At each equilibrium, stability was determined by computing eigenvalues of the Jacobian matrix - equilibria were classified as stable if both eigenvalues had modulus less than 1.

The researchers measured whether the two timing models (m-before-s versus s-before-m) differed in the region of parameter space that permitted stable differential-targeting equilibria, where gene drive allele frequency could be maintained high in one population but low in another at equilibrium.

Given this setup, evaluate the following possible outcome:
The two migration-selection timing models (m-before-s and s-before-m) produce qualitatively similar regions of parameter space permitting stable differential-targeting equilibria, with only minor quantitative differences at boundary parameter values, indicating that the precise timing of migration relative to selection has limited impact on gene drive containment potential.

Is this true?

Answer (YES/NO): YES